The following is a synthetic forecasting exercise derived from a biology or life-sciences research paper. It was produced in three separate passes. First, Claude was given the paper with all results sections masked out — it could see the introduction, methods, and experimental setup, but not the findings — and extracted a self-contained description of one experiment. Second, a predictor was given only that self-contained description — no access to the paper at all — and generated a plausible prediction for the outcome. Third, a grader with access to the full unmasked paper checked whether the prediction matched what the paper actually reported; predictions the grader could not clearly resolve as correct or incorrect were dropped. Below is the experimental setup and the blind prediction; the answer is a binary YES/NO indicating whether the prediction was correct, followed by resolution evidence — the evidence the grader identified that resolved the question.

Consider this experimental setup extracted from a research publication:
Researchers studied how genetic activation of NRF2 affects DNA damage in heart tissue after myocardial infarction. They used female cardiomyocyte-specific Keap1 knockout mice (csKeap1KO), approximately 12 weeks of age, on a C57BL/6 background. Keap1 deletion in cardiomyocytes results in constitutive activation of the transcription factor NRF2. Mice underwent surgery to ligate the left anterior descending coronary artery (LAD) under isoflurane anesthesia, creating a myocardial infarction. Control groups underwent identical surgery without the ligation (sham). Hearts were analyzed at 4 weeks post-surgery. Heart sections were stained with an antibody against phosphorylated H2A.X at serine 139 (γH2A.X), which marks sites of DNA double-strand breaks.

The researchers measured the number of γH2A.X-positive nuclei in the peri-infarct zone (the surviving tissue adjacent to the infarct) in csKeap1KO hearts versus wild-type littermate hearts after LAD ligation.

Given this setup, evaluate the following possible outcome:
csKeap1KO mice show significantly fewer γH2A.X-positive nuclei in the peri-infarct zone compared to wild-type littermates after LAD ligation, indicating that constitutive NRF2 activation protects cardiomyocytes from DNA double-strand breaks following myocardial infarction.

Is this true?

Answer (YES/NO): NO